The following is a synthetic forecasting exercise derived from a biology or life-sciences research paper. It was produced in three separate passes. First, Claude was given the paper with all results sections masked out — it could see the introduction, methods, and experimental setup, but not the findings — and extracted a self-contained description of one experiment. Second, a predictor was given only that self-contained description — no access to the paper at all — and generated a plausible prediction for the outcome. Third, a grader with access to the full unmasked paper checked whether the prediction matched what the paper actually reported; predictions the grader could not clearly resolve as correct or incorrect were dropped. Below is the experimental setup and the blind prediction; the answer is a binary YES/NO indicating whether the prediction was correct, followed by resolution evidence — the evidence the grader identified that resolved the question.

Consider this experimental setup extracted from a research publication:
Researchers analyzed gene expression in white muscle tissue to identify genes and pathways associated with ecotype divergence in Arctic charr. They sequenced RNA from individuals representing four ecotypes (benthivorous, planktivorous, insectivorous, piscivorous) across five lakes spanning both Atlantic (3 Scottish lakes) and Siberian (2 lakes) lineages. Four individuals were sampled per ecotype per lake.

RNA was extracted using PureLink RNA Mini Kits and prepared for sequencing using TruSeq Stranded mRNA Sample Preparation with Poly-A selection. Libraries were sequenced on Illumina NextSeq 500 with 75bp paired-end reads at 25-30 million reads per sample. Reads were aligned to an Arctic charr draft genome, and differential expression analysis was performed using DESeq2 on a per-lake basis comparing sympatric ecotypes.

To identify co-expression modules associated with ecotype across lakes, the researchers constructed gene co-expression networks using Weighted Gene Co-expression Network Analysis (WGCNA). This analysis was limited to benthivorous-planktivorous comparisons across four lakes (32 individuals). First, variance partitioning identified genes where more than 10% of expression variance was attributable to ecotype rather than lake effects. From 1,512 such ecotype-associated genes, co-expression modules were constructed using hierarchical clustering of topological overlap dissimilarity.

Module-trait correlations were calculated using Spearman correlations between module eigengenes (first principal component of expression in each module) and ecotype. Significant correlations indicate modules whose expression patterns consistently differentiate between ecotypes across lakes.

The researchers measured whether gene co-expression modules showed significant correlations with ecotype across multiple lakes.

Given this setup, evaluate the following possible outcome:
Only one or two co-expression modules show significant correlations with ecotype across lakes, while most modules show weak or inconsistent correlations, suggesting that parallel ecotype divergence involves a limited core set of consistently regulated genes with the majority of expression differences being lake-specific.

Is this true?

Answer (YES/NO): NO